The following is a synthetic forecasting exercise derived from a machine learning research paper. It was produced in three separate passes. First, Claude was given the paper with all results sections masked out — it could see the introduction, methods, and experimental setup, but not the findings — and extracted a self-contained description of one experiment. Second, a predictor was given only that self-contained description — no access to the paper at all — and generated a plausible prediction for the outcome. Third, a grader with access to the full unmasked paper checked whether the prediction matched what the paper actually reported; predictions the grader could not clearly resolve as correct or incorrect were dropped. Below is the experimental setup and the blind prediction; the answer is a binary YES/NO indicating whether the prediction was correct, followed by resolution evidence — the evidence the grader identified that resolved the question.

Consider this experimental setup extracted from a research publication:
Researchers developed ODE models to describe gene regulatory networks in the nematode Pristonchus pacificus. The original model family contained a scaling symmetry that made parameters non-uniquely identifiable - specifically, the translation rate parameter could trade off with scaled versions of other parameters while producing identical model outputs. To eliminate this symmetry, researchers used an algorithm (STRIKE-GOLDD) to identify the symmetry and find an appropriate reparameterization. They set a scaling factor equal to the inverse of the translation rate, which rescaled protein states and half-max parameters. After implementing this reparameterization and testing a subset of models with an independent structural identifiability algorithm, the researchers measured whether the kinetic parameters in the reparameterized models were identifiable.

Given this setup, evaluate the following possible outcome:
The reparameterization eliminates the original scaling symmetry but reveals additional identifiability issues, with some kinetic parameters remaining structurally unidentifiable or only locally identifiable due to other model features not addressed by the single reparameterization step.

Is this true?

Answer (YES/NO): NO